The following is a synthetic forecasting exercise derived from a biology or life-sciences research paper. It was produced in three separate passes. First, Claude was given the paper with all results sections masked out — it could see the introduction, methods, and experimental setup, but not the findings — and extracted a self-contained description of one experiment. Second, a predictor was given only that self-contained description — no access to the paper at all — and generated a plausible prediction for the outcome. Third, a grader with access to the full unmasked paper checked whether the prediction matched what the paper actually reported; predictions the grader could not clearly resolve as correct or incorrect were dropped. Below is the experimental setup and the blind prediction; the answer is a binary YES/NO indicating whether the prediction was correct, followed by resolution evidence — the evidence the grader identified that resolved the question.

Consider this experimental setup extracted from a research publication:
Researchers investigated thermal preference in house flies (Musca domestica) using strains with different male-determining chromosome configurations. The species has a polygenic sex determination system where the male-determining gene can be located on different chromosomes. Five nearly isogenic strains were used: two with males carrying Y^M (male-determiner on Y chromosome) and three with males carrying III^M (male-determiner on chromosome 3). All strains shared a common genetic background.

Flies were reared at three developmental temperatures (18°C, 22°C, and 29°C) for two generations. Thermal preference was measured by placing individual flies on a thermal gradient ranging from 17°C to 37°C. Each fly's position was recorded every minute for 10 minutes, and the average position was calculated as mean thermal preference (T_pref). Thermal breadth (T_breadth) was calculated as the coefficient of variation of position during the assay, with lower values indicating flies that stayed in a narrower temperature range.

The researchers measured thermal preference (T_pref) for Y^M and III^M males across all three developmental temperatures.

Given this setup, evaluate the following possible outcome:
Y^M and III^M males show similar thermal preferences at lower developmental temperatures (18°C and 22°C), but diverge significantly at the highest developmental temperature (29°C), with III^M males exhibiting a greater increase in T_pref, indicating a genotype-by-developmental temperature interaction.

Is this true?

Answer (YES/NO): NO